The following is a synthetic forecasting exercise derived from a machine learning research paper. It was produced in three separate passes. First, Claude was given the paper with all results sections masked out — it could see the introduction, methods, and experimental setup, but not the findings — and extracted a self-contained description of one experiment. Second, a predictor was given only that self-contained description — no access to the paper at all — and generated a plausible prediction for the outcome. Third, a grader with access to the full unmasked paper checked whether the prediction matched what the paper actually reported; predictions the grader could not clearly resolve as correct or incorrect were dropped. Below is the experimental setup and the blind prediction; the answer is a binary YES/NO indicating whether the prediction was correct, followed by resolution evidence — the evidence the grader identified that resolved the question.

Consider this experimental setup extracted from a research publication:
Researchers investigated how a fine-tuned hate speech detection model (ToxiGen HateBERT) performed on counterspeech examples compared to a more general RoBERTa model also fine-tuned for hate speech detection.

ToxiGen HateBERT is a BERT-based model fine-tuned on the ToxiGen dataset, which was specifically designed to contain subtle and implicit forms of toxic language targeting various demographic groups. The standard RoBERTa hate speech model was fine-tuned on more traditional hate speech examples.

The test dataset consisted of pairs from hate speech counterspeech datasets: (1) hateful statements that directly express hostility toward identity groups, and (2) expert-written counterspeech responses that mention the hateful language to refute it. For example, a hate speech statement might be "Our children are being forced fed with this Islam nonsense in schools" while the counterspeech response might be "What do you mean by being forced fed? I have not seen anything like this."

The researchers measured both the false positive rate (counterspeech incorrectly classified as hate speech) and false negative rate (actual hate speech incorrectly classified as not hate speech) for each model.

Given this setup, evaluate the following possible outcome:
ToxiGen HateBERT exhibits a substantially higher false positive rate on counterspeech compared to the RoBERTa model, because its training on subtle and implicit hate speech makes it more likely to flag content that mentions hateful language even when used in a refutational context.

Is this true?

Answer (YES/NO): YES